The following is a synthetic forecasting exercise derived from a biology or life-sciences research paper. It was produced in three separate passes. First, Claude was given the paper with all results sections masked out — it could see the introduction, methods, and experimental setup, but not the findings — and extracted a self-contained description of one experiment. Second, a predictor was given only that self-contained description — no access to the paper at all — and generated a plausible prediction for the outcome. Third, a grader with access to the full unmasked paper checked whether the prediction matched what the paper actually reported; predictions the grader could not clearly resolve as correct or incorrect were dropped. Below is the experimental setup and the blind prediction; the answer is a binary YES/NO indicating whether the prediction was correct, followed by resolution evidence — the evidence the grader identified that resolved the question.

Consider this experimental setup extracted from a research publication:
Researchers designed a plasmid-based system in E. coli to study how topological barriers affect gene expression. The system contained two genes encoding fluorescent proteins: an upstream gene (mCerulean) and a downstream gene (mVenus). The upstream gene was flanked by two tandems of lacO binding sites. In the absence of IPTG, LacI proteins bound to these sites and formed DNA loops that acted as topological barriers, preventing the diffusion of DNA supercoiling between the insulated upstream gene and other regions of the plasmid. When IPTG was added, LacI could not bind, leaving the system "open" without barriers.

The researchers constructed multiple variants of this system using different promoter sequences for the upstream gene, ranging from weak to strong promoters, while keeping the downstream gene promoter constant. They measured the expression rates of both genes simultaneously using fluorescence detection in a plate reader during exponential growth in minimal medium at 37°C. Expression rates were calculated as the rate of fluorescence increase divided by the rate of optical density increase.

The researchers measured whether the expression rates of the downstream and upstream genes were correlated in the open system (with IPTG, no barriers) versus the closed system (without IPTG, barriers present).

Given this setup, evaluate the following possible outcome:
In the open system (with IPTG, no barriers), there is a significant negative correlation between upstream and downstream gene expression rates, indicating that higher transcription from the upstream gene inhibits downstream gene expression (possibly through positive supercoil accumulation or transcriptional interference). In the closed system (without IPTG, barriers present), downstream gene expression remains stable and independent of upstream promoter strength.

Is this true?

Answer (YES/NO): YES